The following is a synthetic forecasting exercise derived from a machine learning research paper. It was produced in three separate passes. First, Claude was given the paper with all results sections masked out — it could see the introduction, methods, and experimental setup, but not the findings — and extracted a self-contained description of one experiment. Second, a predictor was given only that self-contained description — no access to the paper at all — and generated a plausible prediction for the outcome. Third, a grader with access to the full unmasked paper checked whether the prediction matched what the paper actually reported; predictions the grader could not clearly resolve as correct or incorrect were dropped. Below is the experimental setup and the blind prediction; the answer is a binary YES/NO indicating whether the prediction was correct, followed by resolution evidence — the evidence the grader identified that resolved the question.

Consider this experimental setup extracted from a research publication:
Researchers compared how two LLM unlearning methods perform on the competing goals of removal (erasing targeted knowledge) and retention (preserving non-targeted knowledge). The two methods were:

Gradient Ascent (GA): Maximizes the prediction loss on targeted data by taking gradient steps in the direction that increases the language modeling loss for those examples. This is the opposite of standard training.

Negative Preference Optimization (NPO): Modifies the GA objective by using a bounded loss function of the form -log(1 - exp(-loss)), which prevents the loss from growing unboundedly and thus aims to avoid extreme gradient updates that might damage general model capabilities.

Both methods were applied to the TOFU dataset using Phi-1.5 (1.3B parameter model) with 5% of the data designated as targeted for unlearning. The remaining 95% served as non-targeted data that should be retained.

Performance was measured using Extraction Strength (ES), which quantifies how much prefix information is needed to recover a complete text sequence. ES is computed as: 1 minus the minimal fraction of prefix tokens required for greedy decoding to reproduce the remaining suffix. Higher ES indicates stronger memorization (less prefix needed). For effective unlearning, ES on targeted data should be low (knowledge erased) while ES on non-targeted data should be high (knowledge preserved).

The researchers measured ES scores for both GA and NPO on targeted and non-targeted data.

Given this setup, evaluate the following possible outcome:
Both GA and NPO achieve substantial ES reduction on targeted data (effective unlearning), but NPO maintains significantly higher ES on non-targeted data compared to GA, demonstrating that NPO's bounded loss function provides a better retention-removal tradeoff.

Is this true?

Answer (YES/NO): NO